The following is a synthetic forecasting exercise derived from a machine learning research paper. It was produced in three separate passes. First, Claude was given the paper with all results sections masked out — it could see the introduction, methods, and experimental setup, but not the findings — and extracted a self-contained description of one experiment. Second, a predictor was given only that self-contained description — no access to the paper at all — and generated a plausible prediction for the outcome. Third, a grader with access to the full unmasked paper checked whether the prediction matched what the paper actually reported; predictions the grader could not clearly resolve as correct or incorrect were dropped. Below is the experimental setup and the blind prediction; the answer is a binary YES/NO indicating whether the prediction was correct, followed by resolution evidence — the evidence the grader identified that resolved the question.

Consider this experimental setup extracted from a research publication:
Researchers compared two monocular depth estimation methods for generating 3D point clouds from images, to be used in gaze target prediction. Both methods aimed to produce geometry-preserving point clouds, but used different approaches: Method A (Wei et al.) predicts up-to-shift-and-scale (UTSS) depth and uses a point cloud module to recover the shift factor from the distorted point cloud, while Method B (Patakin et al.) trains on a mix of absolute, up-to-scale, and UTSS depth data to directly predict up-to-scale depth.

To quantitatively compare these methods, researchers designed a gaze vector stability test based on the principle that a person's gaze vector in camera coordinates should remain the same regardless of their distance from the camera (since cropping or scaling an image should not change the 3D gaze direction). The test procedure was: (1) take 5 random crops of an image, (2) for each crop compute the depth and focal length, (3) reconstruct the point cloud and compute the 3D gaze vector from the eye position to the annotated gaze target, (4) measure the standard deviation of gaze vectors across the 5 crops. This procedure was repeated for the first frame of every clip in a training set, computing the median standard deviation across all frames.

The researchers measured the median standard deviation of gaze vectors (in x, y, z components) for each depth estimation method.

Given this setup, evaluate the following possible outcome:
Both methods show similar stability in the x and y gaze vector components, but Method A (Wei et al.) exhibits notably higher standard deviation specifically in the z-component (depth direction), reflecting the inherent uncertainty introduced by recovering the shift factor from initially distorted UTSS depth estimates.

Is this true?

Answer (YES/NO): NO